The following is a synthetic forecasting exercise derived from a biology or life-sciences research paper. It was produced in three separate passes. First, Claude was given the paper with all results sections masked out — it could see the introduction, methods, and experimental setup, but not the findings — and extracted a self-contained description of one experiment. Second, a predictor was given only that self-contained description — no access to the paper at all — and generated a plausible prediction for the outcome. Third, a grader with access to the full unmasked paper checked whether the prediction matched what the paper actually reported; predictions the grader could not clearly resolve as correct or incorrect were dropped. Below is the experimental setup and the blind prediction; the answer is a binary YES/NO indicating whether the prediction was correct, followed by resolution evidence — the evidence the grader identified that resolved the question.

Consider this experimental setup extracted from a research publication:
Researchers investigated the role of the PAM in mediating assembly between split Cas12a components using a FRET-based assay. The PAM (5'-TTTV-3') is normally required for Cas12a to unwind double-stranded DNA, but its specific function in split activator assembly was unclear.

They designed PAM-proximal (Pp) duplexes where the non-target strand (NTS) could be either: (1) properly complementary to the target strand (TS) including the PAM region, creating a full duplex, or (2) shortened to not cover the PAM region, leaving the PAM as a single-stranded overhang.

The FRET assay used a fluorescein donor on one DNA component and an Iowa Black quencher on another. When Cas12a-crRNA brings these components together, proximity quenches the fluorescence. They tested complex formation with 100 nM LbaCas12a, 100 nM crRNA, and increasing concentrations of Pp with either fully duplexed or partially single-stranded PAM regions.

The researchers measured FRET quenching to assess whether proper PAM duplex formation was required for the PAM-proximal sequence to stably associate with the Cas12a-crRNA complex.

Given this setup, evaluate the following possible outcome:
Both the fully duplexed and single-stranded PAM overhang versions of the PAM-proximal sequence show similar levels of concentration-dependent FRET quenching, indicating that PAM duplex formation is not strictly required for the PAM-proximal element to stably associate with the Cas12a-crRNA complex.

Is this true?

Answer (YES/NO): NO